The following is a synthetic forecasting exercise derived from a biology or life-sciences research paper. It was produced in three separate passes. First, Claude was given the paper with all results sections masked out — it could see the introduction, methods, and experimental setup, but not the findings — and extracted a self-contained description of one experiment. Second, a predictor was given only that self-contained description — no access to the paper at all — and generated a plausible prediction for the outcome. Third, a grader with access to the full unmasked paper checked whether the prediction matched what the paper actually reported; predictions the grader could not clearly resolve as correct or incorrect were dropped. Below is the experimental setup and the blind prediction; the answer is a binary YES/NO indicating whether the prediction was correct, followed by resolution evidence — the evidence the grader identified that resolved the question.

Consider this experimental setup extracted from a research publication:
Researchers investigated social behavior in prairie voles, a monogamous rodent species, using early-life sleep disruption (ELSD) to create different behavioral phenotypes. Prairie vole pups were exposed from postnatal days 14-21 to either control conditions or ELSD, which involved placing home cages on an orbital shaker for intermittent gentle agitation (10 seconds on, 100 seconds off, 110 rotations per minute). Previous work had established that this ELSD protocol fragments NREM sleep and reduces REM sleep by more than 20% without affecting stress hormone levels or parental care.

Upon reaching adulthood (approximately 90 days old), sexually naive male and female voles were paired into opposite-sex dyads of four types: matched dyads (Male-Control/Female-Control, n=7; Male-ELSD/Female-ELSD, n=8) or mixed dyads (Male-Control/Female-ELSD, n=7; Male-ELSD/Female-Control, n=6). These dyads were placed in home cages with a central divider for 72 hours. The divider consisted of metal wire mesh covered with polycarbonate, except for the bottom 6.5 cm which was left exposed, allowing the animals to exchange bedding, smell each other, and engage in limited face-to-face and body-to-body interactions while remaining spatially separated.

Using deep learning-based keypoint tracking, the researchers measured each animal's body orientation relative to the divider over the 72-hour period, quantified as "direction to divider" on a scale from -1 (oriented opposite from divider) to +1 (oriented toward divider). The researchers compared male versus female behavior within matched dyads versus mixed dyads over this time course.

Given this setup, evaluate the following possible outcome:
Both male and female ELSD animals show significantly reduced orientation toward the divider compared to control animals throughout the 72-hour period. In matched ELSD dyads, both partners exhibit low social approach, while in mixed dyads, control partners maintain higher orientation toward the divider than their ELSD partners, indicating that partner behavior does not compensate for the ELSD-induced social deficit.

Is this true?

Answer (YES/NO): NO